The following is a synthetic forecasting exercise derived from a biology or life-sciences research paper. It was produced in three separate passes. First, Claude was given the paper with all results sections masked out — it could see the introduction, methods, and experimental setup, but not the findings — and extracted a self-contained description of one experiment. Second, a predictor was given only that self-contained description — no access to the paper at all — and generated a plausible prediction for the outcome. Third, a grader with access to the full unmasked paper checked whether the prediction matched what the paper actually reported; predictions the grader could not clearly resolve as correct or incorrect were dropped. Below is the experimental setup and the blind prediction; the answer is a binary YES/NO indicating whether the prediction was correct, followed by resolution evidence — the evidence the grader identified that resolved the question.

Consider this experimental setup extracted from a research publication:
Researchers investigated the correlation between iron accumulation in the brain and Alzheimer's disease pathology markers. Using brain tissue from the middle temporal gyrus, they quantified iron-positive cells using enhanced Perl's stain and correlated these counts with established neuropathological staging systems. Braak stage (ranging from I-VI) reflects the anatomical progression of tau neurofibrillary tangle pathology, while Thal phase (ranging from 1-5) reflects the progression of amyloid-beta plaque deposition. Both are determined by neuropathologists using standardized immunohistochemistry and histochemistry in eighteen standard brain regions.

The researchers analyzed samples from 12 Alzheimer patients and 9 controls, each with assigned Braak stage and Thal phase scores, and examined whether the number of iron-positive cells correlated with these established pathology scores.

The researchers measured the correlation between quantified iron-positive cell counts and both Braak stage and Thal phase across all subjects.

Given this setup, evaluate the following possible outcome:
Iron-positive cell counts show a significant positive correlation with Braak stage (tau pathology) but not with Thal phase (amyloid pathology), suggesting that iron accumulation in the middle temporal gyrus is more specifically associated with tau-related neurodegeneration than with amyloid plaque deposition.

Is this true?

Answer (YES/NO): NO